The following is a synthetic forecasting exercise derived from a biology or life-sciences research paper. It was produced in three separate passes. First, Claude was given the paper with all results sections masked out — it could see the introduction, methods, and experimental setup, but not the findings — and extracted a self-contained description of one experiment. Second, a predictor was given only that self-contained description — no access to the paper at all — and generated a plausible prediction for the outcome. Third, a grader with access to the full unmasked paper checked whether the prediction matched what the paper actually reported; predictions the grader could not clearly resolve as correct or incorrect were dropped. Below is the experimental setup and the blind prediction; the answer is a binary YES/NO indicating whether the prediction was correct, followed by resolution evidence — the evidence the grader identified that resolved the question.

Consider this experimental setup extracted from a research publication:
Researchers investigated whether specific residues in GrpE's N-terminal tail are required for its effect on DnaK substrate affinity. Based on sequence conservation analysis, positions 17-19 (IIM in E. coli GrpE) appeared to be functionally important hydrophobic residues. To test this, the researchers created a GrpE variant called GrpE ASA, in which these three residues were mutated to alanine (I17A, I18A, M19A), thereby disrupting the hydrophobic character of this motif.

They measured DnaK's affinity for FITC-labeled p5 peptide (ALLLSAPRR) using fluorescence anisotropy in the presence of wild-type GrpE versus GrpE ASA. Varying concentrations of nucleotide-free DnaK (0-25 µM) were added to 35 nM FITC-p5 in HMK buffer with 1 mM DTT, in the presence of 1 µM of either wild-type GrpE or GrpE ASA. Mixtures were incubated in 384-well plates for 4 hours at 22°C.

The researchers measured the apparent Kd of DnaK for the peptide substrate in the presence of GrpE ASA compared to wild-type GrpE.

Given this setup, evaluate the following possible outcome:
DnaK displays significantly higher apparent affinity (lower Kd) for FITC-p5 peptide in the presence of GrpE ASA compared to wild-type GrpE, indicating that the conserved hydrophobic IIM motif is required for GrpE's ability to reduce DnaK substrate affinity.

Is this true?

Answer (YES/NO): YES